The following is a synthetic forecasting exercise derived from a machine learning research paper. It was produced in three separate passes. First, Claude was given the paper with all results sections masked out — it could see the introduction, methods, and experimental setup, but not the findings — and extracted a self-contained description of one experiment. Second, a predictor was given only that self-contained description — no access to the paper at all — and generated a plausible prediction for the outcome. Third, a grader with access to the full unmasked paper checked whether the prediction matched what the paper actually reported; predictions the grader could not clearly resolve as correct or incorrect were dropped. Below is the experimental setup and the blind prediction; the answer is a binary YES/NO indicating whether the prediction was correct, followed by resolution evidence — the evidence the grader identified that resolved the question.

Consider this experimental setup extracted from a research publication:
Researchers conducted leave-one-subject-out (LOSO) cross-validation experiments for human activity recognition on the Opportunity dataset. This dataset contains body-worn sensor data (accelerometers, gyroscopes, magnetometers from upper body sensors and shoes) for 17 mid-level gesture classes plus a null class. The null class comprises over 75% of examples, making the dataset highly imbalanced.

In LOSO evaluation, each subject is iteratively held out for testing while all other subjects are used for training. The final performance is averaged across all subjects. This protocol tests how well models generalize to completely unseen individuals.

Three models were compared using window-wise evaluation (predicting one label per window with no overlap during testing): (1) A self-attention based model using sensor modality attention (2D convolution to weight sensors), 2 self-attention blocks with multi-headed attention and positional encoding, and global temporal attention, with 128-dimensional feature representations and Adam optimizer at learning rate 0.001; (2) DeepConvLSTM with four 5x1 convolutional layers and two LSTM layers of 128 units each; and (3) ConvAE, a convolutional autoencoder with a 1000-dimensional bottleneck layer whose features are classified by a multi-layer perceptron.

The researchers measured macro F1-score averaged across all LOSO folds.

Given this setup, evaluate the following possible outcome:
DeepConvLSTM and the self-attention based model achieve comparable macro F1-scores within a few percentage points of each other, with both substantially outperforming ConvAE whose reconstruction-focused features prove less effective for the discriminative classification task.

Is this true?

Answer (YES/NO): NO